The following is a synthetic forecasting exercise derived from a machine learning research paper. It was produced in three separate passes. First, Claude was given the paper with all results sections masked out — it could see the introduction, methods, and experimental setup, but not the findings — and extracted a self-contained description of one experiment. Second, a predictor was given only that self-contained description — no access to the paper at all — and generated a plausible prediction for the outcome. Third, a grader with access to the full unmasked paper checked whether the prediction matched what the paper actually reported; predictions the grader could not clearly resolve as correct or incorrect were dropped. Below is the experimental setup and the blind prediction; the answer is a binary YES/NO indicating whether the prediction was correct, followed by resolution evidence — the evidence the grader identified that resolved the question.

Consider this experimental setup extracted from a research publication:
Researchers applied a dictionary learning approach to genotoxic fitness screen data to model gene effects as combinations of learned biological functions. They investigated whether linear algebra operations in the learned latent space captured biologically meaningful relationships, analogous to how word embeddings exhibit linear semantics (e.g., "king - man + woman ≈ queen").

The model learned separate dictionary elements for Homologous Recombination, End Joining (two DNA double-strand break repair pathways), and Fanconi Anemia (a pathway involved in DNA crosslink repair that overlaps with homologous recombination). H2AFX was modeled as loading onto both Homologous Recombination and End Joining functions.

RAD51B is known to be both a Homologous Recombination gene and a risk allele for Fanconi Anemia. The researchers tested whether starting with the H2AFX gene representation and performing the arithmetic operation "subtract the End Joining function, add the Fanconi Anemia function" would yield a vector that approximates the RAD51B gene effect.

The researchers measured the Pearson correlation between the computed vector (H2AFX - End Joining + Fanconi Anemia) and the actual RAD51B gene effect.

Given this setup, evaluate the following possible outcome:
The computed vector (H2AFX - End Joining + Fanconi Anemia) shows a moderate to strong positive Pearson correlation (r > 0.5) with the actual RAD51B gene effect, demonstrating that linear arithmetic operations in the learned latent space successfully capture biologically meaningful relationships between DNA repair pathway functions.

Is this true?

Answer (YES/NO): YES